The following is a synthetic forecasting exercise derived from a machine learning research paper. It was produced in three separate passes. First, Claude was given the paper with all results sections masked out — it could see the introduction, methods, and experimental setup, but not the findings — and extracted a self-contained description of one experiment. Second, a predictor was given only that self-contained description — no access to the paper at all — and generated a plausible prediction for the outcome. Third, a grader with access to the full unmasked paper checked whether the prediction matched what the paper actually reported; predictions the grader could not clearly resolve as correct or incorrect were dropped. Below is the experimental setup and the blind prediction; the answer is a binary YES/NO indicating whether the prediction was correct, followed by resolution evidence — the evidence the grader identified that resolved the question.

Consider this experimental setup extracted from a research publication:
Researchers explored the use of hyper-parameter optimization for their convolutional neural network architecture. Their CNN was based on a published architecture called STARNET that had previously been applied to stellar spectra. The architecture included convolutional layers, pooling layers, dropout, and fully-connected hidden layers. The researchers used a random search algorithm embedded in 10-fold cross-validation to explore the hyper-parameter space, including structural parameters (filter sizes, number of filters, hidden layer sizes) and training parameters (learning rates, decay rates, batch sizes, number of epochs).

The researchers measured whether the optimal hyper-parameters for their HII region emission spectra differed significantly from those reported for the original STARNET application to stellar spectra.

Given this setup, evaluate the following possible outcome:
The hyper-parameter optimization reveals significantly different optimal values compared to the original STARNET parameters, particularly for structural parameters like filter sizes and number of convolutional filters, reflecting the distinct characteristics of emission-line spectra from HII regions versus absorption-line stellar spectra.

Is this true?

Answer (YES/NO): NO